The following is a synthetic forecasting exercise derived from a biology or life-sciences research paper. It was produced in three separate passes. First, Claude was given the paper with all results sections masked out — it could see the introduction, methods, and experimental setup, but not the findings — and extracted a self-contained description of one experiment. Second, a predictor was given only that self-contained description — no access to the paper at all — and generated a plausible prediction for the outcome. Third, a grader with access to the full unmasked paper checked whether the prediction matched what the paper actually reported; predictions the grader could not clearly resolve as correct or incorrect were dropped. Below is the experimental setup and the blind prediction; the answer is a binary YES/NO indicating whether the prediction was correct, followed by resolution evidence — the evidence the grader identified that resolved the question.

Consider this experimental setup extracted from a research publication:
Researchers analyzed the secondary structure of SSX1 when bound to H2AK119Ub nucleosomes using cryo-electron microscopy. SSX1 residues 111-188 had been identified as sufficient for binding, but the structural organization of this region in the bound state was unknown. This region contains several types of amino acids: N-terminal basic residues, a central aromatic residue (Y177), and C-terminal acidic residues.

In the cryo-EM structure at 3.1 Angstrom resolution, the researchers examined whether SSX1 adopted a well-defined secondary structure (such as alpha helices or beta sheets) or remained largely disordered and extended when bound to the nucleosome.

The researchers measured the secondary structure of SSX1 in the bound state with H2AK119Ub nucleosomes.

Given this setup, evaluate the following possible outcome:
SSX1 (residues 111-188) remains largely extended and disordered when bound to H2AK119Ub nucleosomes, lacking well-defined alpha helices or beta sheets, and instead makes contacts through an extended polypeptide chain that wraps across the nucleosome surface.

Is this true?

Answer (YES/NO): YES